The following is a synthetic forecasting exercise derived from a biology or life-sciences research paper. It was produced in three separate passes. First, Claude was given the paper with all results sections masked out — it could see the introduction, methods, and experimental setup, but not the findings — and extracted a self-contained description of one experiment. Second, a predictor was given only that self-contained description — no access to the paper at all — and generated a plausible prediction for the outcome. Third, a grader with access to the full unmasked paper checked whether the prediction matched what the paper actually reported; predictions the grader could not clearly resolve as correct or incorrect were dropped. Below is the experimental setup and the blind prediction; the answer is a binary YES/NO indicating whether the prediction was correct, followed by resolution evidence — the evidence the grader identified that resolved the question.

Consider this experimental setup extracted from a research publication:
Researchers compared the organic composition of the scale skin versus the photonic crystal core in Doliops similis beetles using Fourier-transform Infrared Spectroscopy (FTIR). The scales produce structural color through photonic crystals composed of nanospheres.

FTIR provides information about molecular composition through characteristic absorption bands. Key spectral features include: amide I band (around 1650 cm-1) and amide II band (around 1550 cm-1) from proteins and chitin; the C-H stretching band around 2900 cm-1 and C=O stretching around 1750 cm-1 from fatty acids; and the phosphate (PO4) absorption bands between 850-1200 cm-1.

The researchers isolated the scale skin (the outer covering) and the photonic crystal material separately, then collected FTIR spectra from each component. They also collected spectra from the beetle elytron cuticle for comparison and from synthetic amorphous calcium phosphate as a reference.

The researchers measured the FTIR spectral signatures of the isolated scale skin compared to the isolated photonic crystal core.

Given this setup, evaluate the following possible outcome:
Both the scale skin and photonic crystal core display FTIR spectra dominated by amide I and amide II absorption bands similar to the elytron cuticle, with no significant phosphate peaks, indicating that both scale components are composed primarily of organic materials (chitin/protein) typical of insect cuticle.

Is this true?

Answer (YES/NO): NO